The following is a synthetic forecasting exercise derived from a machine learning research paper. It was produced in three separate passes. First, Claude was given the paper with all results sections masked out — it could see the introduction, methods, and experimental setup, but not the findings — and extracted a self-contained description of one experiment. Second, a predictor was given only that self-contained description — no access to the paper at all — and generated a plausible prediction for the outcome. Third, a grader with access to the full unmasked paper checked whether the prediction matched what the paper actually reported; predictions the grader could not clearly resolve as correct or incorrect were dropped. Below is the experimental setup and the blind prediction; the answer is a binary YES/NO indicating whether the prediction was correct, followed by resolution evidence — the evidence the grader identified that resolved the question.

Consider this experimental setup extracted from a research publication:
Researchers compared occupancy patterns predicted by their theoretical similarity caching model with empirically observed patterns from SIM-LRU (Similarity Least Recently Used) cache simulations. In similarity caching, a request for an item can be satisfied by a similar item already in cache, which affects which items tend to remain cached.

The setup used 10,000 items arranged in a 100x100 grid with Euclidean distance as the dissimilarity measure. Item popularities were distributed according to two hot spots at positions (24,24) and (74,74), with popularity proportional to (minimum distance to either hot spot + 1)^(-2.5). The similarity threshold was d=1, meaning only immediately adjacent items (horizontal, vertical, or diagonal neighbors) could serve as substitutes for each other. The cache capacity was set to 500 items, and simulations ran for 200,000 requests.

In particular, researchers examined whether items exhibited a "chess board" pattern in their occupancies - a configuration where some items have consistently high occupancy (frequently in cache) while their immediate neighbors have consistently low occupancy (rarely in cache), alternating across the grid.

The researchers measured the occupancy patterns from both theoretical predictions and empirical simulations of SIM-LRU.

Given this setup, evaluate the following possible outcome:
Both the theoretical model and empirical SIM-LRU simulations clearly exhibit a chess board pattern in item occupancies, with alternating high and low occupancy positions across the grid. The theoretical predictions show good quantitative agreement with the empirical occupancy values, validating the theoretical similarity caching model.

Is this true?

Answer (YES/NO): NO